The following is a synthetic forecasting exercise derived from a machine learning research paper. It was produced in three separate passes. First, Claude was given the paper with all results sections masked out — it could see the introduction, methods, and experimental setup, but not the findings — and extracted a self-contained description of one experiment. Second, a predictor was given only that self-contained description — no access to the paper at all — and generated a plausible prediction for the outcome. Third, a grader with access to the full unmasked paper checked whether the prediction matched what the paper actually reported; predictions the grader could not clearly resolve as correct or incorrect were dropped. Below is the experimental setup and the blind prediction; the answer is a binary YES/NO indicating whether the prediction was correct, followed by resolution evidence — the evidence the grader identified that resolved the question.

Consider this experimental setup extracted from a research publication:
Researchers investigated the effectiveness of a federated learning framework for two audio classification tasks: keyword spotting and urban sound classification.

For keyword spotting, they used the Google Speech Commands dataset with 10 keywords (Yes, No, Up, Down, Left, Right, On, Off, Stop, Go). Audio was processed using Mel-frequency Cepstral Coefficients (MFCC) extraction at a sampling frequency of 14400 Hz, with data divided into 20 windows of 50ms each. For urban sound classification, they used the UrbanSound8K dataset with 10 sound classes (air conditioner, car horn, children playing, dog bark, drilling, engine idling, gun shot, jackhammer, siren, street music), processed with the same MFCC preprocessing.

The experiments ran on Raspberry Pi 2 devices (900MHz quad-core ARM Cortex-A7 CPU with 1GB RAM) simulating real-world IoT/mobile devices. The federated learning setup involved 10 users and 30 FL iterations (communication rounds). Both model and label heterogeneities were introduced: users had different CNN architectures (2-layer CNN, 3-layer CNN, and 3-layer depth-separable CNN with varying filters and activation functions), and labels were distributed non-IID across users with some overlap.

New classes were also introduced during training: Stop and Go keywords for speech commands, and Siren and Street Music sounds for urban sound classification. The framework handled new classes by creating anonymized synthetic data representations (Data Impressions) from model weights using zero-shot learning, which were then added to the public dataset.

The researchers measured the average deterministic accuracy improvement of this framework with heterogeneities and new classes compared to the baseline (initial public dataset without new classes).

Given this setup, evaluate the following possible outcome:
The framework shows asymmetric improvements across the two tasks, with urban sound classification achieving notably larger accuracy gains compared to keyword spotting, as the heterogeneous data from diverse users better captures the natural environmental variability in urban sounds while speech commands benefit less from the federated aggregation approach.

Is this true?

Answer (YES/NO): NO